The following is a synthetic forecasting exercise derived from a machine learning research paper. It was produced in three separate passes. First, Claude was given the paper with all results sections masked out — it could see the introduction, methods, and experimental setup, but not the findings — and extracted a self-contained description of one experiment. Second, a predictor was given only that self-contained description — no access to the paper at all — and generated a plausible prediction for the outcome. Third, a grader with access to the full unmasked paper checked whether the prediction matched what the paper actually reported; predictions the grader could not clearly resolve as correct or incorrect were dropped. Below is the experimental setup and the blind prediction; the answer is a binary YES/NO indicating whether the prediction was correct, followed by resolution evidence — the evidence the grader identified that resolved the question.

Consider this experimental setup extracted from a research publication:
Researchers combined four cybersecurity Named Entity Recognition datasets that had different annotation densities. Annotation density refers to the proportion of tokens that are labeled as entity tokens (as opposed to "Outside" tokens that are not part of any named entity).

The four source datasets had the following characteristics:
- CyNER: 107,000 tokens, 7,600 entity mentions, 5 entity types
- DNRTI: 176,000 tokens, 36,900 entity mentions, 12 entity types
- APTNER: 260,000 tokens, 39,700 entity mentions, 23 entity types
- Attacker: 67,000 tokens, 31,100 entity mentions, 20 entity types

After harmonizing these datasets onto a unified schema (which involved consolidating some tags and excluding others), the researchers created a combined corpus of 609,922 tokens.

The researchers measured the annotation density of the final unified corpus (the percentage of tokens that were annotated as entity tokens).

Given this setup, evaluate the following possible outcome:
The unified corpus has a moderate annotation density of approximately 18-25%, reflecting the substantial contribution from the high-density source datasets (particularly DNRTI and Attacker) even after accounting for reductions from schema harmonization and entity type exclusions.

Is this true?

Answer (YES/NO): NO